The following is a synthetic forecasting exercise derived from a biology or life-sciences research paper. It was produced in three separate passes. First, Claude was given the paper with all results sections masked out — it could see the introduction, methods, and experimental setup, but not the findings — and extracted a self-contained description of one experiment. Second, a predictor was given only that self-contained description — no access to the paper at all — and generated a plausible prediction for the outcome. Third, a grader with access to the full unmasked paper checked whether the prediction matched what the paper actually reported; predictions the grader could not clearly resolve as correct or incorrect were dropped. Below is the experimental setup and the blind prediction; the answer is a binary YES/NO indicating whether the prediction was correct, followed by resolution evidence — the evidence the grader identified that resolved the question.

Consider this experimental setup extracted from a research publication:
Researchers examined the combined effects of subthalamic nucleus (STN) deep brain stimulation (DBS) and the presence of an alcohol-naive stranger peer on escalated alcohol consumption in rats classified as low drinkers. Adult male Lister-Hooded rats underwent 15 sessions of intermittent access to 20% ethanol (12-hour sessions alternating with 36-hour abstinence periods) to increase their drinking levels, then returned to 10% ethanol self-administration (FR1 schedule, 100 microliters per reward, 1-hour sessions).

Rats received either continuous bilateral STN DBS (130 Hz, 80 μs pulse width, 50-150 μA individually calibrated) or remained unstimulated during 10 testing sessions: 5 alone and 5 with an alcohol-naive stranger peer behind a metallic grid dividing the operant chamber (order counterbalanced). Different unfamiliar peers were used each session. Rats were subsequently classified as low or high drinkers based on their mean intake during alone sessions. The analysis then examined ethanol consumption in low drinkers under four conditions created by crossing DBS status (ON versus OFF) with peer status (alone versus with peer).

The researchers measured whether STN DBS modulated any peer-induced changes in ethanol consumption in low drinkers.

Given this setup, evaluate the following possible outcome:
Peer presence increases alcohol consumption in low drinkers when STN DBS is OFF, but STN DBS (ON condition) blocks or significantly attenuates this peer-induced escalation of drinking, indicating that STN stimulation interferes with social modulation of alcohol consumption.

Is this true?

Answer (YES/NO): YES